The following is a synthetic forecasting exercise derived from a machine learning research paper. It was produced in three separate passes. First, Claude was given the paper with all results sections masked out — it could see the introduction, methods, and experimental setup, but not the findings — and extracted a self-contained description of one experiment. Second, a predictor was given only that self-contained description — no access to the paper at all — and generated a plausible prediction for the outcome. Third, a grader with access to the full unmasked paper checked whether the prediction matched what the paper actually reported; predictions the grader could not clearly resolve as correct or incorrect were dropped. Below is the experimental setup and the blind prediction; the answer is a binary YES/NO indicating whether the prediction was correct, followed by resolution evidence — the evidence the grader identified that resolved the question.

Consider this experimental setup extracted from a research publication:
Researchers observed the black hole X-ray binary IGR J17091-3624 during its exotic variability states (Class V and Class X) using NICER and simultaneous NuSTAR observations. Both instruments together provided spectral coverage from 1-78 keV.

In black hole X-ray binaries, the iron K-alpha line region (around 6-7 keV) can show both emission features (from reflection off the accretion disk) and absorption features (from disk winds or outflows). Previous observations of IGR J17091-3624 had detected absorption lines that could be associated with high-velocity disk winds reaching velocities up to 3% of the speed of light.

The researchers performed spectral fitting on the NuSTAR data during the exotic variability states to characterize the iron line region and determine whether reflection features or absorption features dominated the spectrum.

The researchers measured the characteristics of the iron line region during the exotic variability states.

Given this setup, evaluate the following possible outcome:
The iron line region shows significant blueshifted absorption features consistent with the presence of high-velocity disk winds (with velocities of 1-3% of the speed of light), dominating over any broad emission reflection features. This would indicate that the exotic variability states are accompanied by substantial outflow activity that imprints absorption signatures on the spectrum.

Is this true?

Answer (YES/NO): NO